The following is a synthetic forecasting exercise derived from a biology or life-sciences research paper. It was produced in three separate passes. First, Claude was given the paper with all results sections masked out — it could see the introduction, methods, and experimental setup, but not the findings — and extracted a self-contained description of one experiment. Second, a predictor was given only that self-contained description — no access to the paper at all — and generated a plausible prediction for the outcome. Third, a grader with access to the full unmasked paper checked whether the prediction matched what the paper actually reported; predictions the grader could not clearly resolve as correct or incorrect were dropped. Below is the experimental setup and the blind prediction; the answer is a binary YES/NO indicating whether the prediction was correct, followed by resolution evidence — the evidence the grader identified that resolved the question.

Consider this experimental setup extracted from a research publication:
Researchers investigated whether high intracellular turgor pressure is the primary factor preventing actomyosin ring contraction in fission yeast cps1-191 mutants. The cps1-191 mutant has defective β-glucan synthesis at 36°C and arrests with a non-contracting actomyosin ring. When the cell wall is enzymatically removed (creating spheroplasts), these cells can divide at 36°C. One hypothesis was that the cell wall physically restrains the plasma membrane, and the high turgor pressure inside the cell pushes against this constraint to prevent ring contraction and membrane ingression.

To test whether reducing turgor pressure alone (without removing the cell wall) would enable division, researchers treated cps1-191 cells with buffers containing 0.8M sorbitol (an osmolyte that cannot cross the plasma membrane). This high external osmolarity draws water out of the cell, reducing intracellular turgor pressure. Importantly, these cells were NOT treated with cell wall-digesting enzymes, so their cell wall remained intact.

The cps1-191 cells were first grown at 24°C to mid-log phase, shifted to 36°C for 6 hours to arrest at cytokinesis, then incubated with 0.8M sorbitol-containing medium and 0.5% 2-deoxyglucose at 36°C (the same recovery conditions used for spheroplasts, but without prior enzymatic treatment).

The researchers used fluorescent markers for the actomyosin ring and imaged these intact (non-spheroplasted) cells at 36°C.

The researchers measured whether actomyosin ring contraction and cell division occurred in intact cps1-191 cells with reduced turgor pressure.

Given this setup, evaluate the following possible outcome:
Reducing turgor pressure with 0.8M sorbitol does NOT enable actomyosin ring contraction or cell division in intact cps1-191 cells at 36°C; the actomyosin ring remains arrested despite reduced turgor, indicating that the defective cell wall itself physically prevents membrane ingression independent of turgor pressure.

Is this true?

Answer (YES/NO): YES